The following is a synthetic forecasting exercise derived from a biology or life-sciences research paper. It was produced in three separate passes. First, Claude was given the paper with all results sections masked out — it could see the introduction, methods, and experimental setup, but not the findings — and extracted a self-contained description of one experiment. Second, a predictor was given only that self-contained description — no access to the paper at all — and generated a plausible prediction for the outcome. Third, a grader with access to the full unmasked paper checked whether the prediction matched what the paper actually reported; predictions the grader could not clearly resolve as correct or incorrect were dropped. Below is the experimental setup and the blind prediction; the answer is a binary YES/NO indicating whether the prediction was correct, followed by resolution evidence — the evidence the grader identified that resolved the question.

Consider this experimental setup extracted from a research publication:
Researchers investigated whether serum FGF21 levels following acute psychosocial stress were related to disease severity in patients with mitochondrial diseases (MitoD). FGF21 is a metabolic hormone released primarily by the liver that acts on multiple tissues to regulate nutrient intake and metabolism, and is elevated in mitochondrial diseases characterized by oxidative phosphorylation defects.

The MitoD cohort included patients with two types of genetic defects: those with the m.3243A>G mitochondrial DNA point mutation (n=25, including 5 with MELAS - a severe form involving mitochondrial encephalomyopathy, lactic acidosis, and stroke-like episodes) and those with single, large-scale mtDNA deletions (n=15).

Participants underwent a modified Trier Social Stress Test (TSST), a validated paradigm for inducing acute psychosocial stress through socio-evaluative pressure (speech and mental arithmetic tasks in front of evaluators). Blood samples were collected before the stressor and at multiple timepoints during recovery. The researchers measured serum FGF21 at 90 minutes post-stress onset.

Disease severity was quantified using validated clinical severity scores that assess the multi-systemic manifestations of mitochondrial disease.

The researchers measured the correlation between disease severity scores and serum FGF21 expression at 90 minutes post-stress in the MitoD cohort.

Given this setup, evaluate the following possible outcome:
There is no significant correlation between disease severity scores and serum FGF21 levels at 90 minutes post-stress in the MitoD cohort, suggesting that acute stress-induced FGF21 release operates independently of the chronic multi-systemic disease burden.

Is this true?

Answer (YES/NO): NO